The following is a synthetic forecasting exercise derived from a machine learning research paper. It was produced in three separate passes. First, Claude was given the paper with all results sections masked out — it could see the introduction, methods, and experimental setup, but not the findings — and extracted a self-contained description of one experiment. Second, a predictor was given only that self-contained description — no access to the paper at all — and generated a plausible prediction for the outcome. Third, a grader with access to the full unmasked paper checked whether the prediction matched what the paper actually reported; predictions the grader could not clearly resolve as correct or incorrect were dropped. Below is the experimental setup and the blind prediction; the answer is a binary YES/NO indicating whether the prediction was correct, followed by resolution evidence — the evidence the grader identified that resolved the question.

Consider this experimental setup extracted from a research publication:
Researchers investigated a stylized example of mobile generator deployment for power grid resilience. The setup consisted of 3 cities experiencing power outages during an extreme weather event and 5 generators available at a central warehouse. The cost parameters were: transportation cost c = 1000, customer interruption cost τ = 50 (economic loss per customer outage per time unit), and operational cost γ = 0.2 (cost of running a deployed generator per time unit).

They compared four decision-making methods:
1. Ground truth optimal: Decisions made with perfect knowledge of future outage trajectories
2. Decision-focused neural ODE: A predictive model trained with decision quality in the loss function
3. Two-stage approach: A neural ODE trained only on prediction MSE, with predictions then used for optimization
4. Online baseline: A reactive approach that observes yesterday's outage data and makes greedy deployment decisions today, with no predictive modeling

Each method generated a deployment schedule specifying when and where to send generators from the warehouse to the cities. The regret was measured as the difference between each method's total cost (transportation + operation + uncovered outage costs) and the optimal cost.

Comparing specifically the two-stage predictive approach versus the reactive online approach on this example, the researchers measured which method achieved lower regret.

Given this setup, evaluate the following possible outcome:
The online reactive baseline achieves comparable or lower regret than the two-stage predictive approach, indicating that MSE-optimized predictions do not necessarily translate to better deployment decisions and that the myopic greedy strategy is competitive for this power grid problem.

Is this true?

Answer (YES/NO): NO